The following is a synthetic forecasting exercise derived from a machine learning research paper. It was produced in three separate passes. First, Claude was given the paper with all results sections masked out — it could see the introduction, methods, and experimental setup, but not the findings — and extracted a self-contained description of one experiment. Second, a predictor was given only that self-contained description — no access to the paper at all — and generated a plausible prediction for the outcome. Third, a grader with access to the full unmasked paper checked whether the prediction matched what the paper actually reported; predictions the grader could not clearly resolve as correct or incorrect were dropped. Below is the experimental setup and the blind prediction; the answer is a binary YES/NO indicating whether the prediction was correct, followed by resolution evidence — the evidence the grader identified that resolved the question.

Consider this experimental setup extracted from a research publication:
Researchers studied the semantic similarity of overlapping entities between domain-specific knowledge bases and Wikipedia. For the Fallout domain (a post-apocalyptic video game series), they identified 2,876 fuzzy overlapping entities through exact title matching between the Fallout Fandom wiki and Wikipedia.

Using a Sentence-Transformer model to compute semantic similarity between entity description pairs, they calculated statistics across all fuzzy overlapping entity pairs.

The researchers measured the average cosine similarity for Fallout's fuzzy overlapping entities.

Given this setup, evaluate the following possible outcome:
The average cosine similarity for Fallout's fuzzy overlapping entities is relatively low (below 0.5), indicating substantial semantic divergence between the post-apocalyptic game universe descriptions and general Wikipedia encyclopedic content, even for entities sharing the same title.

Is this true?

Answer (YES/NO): YES